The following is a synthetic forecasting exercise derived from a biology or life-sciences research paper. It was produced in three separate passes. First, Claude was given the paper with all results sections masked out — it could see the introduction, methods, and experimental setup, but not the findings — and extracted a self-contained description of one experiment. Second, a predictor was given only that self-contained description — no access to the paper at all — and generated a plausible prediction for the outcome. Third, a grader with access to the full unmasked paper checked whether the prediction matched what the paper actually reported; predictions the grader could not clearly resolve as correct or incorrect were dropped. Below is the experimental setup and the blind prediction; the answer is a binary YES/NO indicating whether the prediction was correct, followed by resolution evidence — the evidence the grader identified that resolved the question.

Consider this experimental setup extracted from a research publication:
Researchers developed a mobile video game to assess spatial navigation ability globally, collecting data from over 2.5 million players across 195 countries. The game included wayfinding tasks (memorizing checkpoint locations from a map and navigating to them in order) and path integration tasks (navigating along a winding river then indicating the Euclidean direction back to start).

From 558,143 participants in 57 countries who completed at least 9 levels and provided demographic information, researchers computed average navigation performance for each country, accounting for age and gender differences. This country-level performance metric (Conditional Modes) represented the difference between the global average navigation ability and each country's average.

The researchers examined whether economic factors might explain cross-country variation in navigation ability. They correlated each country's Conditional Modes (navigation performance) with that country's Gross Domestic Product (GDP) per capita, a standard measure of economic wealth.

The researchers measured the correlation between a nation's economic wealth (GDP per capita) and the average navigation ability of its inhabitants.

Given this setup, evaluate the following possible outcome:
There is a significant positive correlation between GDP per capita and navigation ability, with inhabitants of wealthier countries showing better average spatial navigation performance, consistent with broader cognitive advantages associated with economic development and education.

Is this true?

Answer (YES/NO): YES